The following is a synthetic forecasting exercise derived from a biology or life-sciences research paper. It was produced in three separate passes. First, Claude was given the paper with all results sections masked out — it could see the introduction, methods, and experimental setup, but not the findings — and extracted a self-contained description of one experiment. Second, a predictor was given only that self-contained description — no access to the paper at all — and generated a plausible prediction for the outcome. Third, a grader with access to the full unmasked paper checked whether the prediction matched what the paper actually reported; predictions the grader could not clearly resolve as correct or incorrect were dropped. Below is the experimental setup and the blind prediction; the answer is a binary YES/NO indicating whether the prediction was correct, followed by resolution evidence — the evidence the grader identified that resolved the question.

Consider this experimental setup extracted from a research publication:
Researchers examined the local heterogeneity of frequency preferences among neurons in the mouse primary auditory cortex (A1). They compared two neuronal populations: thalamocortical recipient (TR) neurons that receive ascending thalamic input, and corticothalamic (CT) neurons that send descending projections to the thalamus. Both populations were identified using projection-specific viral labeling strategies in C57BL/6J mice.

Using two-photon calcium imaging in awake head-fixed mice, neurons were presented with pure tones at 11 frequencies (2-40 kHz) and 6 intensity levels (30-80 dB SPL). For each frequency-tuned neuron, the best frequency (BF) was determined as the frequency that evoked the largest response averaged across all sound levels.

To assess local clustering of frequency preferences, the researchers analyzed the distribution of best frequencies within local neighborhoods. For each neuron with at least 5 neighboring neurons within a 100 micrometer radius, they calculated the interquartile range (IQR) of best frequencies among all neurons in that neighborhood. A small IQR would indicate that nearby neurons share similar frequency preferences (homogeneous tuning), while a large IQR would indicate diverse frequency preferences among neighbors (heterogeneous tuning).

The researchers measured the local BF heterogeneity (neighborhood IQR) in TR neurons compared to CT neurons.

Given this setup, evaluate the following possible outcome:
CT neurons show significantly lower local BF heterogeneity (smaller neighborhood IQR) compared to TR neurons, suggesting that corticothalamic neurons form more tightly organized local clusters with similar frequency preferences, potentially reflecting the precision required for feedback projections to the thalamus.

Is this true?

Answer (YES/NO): NO